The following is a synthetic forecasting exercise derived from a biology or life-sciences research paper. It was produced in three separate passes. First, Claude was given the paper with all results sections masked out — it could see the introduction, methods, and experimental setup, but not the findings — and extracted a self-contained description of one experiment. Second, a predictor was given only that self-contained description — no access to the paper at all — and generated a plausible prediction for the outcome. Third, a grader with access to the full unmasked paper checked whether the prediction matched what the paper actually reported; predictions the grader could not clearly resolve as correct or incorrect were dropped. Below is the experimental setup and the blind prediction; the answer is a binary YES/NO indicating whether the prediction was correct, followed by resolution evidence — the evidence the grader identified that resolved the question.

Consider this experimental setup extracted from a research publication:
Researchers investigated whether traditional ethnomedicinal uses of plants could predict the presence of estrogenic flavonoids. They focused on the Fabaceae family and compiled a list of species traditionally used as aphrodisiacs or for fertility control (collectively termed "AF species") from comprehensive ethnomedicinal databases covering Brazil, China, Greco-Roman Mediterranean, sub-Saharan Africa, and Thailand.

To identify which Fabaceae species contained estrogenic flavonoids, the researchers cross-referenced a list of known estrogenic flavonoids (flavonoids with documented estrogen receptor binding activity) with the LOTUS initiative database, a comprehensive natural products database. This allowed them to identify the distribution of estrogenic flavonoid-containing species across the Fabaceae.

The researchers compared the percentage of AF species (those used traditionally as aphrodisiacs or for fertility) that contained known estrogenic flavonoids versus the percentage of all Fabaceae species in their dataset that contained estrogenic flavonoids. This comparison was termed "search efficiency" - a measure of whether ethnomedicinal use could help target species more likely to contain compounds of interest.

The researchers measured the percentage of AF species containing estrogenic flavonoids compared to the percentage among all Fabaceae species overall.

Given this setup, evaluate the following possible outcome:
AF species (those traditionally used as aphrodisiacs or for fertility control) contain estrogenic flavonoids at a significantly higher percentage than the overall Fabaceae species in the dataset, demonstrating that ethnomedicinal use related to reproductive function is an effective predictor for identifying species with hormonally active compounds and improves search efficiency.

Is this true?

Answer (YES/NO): YES